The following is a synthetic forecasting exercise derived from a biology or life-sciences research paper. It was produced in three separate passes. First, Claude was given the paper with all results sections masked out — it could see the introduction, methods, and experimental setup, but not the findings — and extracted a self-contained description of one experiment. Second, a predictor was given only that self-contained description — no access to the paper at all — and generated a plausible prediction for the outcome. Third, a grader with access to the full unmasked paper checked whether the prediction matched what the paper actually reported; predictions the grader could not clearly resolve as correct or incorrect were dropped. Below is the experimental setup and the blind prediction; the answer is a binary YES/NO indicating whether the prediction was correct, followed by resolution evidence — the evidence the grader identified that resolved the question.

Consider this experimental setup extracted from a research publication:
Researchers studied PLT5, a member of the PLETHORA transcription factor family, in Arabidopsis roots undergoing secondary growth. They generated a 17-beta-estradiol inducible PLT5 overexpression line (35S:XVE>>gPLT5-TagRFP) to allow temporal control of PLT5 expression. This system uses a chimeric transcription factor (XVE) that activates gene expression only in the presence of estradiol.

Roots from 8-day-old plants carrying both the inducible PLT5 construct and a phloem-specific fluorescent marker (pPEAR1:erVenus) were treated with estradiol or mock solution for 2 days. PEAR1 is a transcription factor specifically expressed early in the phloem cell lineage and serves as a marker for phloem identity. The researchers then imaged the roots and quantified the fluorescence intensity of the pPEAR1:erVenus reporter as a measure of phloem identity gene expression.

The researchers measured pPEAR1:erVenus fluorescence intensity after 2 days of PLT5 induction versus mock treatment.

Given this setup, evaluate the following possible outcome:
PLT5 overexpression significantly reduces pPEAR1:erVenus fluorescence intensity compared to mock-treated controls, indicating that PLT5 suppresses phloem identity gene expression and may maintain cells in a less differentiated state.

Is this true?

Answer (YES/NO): YES